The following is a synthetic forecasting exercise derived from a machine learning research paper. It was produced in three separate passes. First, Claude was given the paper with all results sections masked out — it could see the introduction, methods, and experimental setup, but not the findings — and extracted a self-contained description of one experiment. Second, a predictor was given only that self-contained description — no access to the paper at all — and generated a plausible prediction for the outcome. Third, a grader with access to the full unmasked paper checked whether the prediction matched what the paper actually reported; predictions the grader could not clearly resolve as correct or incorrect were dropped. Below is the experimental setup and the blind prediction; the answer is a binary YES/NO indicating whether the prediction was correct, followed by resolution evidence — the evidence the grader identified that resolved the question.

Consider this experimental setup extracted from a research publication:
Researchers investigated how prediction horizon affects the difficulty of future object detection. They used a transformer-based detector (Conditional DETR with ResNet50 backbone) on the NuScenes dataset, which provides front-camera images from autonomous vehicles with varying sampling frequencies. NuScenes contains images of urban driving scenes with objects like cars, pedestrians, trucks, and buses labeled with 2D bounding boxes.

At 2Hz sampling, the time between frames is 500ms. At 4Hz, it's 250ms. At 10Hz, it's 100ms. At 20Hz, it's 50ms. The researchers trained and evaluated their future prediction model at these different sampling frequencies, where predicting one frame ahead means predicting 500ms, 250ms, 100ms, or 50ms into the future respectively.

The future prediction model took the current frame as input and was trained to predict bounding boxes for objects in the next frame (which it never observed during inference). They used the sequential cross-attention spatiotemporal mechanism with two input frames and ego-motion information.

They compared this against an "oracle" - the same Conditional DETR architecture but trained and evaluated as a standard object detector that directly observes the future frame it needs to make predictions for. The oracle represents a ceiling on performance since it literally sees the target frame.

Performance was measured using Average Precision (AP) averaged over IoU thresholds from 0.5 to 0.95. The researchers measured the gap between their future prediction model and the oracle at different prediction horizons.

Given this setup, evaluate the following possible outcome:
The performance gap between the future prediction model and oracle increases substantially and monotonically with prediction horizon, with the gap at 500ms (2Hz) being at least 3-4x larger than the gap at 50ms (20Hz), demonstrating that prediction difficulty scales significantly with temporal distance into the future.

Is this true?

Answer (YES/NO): YES